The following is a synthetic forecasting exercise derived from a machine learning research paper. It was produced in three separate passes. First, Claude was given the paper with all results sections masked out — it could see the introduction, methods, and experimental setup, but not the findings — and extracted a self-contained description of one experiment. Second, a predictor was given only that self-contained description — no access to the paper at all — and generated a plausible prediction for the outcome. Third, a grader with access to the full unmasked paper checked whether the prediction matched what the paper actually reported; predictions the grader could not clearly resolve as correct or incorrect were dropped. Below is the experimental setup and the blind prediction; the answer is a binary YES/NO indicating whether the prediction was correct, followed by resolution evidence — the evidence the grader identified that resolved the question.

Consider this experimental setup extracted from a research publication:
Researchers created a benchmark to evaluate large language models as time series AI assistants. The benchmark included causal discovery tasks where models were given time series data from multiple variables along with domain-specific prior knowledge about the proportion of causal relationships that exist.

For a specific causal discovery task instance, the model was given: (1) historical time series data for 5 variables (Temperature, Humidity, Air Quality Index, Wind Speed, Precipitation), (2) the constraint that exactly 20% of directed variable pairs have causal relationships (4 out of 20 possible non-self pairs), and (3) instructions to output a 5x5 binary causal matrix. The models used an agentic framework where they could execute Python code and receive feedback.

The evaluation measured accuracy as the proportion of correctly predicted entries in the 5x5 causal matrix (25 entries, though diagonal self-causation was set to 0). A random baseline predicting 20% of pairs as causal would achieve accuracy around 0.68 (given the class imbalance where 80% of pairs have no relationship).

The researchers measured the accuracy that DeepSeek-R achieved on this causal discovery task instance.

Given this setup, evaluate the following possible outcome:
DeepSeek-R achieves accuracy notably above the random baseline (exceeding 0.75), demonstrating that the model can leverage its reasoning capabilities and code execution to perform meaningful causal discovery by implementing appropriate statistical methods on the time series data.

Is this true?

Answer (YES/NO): YES